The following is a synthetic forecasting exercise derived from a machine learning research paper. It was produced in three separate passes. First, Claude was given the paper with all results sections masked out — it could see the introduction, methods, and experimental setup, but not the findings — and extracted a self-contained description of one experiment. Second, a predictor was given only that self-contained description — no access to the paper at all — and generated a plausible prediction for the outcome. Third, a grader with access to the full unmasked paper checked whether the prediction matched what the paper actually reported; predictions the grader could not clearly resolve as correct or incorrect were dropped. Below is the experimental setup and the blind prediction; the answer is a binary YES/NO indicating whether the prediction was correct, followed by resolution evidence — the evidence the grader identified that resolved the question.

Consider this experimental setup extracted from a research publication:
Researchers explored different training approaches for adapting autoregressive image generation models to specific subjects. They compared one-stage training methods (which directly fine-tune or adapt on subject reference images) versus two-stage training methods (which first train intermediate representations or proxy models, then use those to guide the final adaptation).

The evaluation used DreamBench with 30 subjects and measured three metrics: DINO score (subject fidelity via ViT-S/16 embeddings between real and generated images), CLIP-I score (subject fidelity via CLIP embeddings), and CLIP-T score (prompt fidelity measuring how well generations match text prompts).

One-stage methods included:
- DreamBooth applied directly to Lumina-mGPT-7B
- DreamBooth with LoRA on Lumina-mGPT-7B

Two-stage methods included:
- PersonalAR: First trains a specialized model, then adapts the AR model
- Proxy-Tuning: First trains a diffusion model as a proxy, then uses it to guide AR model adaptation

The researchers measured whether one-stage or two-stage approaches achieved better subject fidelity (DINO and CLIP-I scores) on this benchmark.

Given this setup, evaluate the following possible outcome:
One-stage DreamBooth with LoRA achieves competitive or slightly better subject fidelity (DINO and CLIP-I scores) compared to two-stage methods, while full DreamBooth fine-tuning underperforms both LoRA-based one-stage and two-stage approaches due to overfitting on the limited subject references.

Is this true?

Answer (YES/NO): NO